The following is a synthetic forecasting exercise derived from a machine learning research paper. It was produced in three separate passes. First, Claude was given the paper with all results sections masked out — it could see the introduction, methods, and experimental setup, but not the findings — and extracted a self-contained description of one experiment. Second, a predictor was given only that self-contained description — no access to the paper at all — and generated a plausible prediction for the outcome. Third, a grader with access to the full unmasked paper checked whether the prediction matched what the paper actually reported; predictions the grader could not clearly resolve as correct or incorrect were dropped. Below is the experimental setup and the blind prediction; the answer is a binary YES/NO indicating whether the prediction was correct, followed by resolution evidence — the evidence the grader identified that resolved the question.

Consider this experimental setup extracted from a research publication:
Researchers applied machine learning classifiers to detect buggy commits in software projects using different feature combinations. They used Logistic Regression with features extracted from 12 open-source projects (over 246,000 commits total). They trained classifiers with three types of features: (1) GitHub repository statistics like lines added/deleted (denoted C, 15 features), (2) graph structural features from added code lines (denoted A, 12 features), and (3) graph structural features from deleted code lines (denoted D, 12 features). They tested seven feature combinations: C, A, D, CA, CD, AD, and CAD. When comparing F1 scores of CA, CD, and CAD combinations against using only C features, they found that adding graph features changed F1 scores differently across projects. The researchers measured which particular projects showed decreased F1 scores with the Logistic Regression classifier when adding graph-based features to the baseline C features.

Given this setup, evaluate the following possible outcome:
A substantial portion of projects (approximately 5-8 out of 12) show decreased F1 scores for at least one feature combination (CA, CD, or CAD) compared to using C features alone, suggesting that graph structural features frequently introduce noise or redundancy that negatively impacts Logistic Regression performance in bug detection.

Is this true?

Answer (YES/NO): NO